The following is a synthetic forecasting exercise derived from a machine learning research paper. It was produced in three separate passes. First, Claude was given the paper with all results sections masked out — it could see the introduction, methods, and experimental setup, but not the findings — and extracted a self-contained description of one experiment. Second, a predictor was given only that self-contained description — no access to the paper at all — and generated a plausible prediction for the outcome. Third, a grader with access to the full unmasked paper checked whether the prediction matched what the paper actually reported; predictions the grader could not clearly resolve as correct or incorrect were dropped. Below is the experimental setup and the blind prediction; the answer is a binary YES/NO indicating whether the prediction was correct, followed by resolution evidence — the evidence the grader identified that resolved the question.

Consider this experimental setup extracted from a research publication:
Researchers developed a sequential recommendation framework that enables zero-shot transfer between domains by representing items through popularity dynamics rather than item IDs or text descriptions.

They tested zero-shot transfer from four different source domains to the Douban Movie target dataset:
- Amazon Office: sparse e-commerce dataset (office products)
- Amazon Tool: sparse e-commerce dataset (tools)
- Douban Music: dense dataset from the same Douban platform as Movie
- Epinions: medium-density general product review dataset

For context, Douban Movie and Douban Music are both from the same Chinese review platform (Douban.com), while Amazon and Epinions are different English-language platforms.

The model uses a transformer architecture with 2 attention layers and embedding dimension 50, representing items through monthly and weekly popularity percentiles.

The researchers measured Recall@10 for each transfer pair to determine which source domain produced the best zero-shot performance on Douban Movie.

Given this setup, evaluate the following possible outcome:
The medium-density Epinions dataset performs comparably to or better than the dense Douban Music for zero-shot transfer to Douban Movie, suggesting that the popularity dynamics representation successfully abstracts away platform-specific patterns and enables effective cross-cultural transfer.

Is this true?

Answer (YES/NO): YES